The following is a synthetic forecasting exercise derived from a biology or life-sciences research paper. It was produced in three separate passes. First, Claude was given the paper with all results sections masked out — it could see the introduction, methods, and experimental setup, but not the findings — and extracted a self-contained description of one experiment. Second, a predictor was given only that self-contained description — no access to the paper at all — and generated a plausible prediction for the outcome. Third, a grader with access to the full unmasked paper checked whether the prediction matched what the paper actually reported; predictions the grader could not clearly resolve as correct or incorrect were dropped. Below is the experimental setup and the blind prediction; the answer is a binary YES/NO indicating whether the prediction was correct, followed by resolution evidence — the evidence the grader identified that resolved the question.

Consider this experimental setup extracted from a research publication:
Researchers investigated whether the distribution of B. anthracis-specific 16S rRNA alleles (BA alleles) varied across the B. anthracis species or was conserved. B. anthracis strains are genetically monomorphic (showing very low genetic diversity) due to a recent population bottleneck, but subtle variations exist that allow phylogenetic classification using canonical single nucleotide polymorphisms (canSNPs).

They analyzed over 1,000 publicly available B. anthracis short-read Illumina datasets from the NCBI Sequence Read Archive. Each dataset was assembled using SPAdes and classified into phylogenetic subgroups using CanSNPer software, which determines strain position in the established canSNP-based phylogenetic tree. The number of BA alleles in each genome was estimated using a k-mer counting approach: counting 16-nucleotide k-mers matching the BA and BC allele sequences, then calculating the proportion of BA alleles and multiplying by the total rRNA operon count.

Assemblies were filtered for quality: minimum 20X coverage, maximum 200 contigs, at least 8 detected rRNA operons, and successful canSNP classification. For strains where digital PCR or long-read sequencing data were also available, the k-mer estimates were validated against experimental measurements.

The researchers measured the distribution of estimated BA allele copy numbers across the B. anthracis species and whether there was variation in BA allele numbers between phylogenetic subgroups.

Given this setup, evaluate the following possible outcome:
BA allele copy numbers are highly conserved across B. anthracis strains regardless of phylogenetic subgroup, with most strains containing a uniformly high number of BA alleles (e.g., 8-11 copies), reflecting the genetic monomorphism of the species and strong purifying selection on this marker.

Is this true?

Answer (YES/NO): NO